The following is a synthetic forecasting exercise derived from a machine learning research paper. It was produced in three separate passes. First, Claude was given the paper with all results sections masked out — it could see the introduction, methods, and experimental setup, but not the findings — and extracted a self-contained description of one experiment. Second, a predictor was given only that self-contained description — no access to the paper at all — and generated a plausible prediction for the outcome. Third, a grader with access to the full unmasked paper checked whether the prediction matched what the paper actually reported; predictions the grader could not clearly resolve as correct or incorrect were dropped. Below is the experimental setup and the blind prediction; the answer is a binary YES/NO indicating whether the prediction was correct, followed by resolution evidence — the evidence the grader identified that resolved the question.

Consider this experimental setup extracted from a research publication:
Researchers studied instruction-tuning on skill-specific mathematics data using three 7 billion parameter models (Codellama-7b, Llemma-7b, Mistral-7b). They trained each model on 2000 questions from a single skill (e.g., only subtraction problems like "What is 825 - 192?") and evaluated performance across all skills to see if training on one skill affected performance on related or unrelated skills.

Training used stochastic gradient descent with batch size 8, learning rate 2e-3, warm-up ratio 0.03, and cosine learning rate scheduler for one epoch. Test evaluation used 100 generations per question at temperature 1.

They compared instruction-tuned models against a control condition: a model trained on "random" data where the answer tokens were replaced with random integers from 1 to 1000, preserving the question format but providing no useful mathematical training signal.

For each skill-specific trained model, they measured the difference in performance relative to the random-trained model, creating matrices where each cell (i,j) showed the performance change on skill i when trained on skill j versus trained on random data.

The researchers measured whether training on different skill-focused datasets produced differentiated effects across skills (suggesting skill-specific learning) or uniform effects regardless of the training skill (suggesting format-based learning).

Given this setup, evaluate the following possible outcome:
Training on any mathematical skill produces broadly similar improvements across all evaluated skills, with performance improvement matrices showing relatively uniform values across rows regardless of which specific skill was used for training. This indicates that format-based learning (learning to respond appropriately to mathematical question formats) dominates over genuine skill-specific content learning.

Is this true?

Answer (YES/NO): YES